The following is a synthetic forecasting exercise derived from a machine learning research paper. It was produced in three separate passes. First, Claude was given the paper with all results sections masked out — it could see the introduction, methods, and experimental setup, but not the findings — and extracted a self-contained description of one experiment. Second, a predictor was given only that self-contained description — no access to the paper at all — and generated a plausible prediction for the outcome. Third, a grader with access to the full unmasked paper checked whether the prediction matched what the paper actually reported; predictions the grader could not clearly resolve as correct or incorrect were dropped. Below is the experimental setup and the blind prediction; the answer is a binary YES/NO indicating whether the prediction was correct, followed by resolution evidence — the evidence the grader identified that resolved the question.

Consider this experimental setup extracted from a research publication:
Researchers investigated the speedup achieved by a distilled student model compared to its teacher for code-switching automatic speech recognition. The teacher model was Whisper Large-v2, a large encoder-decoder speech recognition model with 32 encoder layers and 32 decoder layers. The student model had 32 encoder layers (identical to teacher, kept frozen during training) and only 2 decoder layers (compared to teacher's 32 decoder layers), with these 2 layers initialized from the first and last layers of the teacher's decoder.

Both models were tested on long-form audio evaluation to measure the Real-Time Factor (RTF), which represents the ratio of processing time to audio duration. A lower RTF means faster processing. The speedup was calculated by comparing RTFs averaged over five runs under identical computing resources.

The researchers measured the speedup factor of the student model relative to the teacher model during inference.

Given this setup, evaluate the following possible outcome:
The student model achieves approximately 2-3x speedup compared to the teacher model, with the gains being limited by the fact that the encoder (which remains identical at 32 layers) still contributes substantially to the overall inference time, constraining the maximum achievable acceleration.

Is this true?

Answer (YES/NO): NO